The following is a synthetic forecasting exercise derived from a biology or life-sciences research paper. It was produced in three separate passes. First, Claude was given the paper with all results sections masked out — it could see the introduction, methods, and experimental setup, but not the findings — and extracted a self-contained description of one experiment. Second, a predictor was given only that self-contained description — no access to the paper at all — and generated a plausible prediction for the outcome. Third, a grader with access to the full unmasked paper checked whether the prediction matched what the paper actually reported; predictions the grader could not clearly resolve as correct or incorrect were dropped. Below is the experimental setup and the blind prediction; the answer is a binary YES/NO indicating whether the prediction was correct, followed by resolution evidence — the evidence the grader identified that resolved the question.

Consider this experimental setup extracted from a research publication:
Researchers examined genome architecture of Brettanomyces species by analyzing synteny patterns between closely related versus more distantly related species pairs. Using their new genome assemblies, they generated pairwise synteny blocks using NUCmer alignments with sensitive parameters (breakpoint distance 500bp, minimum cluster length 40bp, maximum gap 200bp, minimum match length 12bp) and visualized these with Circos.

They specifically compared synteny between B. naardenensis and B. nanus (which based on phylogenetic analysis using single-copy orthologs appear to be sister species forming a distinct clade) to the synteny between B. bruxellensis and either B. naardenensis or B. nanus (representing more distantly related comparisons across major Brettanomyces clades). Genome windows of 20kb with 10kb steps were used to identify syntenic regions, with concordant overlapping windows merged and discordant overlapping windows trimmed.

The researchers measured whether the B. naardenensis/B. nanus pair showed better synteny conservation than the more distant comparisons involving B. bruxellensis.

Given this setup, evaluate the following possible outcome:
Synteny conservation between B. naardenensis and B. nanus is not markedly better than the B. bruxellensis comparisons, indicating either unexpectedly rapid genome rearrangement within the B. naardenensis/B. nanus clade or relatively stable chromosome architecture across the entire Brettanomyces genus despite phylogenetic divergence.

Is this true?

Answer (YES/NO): NO